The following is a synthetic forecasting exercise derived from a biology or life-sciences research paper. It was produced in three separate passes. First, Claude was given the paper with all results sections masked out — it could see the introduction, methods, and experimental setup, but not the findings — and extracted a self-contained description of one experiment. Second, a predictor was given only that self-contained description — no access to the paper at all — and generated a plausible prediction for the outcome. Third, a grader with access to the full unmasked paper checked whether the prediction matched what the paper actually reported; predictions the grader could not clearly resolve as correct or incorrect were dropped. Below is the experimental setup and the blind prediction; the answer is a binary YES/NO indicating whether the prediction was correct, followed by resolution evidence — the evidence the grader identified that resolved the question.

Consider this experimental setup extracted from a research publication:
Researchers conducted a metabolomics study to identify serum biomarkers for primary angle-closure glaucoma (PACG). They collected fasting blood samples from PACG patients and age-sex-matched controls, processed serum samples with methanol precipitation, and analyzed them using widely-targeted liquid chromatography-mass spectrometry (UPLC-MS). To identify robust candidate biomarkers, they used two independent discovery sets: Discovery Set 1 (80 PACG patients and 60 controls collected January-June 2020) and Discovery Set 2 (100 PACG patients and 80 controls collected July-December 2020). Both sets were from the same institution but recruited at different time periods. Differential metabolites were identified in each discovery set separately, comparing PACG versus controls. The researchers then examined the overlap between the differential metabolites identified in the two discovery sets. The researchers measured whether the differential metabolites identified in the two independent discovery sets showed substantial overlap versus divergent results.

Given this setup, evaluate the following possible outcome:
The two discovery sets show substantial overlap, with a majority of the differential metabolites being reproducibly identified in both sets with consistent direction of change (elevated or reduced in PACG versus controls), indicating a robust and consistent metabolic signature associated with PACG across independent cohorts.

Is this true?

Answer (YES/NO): NO